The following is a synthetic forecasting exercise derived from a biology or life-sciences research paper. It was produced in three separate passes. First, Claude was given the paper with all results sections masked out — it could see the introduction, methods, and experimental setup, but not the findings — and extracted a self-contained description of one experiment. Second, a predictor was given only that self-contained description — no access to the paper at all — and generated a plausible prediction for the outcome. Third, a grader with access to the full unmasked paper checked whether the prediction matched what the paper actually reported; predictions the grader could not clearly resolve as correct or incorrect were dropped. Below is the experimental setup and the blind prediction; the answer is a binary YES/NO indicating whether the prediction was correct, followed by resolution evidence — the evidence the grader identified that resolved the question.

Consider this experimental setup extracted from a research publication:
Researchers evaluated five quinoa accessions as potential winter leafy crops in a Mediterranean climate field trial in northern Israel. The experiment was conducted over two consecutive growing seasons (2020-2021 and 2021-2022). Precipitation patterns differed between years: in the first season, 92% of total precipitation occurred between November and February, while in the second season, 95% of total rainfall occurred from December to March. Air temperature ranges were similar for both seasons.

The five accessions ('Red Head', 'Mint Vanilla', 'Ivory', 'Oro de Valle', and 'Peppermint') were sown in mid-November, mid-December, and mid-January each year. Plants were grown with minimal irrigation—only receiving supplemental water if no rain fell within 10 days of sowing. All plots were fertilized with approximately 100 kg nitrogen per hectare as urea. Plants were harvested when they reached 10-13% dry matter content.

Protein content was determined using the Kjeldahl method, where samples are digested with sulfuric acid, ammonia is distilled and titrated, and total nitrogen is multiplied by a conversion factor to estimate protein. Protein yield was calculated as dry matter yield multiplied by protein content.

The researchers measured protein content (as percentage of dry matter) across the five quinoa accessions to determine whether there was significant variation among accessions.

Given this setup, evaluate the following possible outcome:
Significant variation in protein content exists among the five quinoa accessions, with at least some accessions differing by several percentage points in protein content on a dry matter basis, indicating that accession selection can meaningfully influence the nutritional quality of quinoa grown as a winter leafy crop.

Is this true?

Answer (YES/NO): NO